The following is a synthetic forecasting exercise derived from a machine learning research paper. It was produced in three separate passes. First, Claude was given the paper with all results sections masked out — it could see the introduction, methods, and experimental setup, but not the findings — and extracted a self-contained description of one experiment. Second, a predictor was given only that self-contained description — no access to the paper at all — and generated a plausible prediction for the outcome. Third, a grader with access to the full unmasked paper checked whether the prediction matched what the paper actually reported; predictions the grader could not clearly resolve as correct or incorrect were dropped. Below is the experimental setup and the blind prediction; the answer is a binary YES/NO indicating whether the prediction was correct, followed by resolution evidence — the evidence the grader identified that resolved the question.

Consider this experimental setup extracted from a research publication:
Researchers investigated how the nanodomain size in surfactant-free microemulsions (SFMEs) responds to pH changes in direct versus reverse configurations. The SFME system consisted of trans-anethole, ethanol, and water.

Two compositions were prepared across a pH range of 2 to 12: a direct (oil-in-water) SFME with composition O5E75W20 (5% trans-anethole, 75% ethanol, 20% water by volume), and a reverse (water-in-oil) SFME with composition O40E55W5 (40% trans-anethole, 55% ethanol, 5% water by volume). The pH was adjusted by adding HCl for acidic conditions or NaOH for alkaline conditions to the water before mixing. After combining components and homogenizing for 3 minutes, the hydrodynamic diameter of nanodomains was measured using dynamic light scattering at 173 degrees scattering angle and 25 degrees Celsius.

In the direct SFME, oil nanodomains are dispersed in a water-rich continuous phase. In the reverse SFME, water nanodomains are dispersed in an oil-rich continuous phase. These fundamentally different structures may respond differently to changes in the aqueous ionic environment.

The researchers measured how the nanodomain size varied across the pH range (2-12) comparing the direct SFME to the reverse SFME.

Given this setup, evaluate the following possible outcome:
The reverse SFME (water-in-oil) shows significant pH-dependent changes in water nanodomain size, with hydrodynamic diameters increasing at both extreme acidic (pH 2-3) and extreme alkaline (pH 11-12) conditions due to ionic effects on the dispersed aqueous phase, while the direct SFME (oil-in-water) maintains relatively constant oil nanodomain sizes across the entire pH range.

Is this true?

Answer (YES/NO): NO